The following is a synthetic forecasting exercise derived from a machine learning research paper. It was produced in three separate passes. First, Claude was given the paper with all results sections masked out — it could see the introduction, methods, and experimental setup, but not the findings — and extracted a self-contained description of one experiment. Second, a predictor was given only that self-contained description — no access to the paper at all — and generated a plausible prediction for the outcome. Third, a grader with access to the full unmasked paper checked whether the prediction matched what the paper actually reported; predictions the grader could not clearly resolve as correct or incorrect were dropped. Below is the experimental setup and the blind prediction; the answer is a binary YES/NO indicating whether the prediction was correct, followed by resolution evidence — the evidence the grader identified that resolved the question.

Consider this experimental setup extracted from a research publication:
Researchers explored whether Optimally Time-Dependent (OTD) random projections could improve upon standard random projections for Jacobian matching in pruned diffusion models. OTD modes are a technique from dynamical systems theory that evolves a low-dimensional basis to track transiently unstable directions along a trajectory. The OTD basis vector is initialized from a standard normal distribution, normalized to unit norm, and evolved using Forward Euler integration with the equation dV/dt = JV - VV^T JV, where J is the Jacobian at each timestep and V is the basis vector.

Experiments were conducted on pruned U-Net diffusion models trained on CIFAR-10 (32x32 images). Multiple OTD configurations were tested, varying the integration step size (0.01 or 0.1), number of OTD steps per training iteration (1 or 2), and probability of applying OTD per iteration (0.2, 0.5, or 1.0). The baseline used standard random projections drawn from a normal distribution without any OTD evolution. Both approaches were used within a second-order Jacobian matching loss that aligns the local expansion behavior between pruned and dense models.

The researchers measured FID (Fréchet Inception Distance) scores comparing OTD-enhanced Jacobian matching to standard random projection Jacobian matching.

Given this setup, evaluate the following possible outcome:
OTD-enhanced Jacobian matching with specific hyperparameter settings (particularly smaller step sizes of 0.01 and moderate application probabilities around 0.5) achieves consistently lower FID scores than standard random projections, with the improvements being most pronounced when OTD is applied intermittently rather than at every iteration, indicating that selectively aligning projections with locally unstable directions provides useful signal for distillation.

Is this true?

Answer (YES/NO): NO